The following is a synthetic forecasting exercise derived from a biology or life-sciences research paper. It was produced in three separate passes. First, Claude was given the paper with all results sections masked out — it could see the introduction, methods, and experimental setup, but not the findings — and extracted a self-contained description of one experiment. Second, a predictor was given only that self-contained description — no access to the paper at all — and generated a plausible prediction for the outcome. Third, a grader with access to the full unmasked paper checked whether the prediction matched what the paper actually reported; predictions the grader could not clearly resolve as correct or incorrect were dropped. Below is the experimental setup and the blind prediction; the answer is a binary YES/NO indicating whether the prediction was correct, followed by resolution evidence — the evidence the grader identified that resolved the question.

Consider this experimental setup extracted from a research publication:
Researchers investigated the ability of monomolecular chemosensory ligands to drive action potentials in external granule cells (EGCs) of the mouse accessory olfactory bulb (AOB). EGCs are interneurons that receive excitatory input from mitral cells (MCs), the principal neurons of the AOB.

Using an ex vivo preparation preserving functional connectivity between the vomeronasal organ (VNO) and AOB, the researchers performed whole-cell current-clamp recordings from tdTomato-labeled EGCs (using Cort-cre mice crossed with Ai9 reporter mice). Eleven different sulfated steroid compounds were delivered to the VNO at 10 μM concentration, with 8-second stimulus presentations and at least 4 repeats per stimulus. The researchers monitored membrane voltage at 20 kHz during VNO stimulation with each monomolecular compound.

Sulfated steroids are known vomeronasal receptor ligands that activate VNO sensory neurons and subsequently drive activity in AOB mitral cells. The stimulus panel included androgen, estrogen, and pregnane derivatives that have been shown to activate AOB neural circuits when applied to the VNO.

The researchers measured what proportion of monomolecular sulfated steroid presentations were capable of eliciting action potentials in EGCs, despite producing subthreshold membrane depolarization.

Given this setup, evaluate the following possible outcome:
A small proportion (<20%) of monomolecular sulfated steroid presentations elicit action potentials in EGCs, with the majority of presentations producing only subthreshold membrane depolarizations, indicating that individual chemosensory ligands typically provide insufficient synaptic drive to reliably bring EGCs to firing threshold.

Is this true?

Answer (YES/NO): YES